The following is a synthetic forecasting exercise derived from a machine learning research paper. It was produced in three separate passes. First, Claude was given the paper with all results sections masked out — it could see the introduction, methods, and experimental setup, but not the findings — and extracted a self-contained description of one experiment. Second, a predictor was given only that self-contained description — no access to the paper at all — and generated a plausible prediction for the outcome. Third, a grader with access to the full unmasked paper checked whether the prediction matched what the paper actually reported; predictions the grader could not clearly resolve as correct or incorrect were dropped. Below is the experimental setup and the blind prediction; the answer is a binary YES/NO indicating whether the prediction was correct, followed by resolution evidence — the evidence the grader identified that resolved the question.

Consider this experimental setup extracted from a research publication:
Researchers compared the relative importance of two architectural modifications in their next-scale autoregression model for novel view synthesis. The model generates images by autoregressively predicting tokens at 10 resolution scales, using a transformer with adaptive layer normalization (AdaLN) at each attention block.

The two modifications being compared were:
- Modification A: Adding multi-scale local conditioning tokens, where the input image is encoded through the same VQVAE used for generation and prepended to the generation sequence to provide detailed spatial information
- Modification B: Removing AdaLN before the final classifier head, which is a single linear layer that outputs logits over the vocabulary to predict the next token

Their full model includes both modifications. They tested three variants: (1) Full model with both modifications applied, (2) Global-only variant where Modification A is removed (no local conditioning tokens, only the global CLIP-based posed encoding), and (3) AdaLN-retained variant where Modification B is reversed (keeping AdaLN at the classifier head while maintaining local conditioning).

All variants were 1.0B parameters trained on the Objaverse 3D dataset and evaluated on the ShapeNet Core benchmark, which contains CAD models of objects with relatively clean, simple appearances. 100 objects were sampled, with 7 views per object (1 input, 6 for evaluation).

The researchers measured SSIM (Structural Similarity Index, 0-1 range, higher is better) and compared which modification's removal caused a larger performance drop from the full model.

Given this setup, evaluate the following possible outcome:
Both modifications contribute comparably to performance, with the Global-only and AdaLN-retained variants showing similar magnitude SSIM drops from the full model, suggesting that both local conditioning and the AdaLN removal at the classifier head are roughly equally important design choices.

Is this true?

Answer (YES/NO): NO